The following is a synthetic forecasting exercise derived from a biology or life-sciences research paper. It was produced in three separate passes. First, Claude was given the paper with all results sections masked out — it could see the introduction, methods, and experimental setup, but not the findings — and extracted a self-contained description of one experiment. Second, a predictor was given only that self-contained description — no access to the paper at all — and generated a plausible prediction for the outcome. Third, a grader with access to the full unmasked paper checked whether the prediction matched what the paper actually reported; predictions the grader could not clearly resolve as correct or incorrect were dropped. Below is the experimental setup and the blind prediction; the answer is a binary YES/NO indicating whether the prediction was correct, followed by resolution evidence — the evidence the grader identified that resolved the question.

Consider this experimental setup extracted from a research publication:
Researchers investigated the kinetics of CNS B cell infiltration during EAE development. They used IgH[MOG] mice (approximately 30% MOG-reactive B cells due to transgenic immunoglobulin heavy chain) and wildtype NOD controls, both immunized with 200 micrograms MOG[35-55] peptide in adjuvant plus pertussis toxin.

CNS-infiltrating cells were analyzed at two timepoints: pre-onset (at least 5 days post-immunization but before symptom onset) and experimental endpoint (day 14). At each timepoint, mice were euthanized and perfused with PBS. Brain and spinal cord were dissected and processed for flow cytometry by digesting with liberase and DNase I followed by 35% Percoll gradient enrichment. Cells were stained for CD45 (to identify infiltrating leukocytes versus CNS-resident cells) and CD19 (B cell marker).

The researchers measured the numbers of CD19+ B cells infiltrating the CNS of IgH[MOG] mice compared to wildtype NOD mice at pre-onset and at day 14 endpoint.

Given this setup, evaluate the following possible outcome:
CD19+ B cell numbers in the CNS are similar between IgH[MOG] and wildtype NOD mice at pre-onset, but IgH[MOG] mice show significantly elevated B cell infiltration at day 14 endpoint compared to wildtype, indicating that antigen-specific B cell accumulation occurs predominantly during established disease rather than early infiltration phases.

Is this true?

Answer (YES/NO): NO